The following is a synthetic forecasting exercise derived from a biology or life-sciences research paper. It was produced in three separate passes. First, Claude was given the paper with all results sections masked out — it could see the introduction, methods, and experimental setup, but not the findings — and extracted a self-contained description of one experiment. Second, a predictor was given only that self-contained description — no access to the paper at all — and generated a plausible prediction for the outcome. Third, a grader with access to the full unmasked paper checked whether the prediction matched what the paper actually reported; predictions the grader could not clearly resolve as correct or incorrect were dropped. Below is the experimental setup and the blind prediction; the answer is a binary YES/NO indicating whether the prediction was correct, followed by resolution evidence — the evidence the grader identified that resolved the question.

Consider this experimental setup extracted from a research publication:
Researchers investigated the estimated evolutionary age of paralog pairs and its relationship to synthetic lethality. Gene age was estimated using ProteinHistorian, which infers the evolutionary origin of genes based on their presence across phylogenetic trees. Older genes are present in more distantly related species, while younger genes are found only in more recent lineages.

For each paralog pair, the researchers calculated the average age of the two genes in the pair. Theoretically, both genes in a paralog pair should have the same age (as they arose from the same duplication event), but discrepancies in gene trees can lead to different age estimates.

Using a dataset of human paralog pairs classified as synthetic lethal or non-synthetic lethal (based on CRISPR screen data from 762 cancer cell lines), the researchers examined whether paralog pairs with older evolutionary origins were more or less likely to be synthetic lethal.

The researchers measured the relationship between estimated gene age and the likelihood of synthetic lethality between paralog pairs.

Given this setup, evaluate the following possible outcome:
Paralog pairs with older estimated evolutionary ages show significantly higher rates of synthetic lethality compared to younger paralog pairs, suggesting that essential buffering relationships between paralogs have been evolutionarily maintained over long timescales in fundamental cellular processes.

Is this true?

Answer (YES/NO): YES